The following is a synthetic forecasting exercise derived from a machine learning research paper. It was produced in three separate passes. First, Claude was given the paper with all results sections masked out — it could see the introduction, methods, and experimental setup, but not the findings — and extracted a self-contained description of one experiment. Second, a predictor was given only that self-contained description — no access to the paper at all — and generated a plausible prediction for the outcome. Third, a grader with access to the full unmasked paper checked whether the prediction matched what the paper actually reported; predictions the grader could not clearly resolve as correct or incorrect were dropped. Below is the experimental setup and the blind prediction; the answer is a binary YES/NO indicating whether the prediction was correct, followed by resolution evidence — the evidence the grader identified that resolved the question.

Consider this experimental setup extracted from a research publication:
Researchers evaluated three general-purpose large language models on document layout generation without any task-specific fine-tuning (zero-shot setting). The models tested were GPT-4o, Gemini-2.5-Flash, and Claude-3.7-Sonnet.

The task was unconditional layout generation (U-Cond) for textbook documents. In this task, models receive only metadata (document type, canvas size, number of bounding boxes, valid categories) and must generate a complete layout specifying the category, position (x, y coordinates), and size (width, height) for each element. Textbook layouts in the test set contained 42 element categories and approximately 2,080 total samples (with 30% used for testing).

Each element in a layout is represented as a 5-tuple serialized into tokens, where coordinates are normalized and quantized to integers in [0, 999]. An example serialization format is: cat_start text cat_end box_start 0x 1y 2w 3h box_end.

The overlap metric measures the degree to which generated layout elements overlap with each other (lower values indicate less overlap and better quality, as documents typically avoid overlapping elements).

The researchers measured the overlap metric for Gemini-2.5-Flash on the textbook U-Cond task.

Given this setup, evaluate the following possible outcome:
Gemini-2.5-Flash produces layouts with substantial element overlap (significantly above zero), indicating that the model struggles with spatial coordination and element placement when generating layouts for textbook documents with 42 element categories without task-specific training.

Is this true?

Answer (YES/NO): YES